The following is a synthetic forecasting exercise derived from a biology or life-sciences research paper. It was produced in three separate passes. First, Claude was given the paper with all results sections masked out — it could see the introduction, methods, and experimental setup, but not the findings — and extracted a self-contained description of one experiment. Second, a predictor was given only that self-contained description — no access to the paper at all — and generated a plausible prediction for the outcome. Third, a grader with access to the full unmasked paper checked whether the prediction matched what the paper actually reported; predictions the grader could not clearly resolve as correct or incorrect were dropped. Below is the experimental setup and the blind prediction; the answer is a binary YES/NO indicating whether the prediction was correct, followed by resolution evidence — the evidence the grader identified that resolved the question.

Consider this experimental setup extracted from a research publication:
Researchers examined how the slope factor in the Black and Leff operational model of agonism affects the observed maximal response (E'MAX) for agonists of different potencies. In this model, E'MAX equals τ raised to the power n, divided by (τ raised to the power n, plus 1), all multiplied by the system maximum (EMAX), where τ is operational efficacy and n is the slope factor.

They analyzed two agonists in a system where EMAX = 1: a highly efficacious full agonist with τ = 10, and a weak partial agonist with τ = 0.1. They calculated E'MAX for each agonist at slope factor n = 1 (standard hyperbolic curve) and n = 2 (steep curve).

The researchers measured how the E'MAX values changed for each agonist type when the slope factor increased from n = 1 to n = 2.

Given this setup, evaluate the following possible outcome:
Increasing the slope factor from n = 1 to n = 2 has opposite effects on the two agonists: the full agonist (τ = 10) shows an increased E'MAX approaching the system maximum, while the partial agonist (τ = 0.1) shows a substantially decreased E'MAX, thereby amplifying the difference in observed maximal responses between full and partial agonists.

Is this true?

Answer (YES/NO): YES